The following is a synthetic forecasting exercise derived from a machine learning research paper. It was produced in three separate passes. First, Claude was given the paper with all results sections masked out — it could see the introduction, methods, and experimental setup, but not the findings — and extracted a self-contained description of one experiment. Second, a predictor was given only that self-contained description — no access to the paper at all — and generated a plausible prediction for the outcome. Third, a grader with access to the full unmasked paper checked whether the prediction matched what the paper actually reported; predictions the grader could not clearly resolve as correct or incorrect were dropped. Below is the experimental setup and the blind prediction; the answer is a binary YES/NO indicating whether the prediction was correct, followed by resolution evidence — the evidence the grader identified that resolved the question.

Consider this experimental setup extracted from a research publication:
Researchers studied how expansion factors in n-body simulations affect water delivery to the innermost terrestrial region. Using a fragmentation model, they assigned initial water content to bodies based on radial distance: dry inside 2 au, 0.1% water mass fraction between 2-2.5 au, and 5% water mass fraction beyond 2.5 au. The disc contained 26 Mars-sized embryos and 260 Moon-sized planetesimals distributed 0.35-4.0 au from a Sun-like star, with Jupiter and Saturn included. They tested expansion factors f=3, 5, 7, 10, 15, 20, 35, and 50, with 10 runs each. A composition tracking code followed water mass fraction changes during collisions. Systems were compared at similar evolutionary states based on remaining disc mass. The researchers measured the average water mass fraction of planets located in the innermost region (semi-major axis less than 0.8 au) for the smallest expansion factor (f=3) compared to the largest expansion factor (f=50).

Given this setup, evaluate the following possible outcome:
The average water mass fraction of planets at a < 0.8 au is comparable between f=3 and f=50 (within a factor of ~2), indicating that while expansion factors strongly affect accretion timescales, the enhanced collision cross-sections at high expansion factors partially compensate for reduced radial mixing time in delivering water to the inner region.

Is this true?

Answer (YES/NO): NO